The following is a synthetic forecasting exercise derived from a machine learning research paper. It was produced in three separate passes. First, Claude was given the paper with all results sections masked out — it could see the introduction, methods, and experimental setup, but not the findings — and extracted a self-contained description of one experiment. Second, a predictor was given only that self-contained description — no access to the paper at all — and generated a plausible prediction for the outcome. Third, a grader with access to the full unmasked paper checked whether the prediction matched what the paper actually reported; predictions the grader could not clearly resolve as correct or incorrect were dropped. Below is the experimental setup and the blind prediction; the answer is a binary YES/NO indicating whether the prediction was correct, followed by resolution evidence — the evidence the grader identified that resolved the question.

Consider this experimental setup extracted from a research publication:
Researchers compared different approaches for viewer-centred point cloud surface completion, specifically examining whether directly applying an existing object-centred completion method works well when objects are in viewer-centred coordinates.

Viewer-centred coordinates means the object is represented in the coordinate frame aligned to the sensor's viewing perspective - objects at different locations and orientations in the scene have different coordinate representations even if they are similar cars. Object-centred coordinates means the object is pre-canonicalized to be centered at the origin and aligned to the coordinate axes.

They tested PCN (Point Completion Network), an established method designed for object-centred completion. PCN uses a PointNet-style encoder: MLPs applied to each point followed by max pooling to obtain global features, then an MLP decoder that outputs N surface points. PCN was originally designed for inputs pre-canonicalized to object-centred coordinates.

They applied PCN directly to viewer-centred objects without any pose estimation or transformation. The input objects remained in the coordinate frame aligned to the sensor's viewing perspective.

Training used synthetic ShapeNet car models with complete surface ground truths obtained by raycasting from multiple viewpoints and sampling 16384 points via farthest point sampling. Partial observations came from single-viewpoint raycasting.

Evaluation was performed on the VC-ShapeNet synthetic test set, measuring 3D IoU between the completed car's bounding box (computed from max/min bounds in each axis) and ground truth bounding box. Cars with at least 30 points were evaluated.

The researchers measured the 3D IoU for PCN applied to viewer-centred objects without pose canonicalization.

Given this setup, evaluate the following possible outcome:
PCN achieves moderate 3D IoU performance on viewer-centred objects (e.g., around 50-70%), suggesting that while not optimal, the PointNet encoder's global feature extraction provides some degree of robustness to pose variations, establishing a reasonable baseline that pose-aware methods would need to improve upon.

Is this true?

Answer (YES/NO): NO